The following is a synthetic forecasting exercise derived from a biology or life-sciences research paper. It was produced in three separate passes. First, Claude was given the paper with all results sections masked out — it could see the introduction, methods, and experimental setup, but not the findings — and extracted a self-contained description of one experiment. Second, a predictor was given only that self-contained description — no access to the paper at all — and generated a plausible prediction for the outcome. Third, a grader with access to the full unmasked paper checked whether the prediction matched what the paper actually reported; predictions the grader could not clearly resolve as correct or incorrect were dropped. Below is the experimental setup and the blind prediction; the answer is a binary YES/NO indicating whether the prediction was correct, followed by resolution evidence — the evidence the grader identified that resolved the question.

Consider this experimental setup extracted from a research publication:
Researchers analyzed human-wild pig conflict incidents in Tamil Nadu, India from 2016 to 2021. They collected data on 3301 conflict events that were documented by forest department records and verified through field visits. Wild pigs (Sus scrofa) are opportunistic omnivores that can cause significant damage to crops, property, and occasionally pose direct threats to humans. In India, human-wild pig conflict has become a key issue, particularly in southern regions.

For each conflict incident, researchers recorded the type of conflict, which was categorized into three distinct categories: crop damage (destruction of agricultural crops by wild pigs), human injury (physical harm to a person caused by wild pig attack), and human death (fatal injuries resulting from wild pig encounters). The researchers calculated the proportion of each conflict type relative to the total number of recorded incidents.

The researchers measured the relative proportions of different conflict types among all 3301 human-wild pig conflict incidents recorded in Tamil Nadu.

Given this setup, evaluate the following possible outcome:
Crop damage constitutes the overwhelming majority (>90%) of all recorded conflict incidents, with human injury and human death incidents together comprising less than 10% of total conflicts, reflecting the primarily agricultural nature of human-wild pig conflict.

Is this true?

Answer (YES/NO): YES